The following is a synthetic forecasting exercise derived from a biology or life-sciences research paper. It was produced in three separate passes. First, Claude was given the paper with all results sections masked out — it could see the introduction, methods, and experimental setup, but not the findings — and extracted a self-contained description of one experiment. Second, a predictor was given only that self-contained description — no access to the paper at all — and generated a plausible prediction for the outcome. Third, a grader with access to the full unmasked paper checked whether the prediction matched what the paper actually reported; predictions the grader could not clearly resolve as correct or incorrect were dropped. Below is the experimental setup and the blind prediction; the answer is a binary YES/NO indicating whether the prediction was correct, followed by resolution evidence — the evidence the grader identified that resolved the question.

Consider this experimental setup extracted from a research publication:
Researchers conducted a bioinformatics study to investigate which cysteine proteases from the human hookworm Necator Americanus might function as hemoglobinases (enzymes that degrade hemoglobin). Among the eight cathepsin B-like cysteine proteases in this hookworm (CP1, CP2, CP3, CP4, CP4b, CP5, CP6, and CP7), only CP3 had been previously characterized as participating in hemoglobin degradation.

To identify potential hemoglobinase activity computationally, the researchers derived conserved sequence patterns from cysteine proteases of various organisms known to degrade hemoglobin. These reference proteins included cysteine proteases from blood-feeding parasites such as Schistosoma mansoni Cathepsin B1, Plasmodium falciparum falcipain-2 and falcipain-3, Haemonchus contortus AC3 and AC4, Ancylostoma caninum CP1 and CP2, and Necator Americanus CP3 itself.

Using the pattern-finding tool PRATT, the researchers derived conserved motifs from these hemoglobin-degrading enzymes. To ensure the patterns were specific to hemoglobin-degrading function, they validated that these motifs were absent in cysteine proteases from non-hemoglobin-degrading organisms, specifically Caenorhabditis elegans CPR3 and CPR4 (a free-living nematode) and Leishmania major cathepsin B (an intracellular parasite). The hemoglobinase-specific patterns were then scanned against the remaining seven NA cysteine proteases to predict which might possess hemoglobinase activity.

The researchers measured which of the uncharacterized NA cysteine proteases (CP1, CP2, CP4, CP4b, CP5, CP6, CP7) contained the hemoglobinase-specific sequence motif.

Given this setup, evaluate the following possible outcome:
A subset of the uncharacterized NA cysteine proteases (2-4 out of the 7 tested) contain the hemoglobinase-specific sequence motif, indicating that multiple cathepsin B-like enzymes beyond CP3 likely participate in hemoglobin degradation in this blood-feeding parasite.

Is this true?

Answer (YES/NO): NO